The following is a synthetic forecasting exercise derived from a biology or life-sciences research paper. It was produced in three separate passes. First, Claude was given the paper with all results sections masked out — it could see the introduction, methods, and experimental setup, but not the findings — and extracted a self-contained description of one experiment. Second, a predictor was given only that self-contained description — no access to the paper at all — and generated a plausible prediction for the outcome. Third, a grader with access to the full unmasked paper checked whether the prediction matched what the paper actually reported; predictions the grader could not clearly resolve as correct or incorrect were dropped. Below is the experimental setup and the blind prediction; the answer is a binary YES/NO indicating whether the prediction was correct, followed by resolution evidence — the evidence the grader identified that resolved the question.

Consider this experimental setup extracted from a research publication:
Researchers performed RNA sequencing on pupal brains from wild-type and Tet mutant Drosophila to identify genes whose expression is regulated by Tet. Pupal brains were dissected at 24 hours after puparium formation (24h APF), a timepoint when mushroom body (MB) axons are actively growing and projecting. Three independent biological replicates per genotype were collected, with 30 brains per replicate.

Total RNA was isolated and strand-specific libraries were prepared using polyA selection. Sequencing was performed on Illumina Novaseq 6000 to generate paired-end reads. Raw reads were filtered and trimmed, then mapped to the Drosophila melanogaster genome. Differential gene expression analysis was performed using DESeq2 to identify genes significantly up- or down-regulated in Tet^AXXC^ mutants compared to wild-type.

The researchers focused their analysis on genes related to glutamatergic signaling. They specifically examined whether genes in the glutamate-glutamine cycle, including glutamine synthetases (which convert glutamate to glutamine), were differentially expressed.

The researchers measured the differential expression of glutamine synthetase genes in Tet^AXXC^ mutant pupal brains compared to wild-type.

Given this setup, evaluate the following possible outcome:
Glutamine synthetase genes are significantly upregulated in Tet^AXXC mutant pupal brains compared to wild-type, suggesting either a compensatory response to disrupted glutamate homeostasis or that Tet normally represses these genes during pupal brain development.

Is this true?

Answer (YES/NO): NO